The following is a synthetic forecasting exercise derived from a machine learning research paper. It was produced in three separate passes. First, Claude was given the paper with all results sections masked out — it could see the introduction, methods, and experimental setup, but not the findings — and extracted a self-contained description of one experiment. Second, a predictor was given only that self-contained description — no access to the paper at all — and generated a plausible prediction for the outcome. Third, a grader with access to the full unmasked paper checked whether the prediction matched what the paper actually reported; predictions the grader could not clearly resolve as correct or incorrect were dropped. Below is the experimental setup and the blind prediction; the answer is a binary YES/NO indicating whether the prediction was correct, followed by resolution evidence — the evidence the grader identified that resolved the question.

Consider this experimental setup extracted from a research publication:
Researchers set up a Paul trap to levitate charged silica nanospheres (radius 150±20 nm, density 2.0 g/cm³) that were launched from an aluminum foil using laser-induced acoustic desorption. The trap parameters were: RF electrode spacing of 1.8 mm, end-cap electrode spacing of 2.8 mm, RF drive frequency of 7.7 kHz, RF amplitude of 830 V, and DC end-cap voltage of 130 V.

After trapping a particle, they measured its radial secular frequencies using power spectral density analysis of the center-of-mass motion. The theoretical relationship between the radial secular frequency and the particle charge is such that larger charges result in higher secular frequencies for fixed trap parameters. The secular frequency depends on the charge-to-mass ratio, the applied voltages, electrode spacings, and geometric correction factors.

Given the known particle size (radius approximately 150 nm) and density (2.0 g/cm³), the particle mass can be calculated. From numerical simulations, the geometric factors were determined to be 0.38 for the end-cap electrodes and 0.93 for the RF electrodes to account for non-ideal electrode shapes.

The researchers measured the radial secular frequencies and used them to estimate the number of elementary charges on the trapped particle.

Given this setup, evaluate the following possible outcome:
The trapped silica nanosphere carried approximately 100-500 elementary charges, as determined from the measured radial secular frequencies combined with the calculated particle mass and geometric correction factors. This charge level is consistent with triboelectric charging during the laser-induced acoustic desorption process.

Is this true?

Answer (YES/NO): NO